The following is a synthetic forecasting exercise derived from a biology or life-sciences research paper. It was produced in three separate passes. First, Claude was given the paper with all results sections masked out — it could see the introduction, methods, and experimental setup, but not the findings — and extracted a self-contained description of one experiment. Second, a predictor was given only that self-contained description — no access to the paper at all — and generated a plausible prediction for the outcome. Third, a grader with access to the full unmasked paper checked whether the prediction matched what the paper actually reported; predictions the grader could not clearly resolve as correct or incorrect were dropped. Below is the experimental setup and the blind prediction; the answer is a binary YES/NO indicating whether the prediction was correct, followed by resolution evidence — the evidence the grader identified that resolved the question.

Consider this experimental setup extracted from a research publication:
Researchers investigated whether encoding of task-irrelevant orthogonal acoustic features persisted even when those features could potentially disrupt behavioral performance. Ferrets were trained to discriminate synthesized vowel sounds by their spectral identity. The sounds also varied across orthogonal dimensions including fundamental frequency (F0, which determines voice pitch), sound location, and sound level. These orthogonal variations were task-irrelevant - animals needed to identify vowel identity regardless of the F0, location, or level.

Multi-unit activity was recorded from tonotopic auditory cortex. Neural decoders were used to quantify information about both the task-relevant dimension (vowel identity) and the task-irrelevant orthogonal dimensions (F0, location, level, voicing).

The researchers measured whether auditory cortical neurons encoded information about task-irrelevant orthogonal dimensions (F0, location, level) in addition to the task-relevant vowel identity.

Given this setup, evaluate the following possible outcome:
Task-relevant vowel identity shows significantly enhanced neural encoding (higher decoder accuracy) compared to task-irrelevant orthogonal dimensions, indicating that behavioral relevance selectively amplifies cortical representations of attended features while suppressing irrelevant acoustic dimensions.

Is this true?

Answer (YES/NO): NO